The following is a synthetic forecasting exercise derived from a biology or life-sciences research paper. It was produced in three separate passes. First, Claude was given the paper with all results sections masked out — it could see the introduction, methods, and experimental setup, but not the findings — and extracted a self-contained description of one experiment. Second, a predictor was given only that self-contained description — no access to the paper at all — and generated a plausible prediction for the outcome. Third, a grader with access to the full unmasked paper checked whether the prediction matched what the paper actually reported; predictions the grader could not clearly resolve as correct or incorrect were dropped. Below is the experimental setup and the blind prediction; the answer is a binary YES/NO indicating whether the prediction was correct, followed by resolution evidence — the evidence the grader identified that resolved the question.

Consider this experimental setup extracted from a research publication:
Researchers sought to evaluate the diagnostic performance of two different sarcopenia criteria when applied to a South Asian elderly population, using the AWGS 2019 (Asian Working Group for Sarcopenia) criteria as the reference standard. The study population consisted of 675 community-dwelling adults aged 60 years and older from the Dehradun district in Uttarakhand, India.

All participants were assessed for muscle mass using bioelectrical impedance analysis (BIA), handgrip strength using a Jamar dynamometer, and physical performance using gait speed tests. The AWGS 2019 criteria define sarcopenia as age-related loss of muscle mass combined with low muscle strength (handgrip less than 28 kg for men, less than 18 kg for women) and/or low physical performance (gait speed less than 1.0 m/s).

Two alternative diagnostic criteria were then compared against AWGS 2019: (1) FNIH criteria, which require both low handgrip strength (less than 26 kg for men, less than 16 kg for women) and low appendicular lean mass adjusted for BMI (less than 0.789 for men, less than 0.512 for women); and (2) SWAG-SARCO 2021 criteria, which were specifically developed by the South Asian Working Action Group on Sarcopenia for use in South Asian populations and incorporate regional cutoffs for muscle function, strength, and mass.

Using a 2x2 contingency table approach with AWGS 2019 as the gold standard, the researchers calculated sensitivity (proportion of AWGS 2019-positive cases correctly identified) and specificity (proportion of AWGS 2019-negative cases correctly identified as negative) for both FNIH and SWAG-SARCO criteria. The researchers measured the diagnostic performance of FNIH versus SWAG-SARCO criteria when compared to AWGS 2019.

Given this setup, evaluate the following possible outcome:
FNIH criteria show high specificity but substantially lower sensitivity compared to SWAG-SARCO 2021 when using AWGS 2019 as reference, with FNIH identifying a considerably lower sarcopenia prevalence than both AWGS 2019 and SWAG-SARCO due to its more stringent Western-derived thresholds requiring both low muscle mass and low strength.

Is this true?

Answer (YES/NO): YES